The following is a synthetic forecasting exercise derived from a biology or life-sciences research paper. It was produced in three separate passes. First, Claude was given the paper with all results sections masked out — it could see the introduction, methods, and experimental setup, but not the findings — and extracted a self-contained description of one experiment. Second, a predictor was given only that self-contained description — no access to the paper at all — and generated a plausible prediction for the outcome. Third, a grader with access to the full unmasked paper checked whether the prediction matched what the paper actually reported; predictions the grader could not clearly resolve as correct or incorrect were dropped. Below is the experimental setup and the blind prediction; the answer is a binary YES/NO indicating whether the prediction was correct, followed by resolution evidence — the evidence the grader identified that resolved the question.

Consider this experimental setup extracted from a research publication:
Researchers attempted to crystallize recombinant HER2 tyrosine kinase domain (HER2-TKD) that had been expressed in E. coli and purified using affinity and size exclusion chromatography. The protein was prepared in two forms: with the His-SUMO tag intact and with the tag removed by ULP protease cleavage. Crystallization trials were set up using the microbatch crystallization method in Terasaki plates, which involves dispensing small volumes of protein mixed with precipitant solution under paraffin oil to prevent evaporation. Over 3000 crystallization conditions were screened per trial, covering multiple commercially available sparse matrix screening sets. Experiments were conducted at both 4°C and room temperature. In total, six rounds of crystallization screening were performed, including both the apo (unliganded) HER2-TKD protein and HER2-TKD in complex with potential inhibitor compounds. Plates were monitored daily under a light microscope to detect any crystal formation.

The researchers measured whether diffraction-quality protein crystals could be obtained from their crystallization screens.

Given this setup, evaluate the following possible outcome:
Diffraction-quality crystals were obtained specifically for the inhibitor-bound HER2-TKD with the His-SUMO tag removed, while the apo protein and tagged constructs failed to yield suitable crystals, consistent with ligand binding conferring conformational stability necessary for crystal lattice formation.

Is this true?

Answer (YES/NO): NO